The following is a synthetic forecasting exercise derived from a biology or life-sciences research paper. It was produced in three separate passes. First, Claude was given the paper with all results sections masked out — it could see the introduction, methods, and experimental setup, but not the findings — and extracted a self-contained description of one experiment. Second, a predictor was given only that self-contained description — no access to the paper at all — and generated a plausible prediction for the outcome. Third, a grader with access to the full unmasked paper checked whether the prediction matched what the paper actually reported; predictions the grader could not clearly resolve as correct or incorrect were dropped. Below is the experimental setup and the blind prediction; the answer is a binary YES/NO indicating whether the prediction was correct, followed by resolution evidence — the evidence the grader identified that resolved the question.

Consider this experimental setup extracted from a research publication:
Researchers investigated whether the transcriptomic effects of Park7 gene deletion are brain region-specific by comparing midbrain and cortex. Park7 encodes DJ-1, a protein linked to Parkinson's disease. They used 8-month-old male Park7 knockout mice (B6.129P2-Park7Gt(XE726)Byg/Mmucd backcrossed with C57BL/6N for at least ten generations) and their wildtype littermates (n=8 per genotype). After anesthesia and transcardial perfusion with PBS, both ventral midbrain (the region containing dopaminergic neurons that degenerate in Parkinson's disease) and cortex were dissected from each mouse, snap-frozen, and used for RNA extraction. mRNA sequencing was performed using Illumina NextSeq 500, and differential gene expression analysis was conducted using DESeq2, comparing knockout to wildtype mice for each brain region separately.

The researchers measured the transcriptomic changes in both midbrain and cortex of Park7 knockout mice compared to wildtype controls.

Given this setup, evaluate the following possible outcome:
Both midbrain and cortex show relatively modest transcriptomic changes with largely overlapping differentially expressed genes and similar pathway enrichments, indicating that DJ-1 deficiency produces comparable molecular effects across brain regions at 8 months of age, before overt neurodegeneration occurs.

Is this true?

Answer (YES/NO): NO